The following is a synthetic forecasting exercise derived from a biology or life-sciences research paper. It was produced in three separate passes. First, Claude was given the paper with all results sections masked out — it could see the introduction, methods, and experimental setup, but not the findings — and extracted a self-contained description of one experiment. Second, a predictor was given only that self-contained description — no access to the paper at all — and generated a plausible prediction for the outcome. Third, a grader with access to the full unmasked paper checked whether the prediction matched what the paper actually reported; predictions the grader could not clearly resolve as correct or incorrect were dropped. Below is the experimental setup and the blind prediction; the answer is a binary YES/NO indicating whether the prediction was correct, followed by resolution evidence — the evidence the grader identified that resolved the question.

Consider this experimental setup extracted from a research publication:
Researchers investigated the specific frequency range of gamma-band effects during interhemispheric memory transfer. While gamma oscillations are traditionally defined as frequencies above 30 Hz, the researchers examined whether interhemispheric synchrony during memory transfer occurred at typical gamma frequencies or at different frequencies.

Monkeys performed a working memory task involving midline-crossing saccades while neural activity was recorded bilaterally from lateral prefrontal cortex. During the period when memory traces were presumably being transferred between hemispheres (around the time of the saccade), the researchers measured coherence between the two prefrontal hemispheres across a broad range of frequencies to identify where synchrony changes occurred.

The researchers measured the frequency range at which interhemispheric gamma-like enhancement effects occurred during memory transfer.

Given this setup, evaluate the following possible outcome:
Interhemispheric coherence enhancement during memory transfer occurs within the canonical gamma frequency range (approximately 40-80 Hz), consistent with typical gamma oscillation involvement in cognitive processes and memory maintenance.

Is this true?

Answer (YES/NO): NO